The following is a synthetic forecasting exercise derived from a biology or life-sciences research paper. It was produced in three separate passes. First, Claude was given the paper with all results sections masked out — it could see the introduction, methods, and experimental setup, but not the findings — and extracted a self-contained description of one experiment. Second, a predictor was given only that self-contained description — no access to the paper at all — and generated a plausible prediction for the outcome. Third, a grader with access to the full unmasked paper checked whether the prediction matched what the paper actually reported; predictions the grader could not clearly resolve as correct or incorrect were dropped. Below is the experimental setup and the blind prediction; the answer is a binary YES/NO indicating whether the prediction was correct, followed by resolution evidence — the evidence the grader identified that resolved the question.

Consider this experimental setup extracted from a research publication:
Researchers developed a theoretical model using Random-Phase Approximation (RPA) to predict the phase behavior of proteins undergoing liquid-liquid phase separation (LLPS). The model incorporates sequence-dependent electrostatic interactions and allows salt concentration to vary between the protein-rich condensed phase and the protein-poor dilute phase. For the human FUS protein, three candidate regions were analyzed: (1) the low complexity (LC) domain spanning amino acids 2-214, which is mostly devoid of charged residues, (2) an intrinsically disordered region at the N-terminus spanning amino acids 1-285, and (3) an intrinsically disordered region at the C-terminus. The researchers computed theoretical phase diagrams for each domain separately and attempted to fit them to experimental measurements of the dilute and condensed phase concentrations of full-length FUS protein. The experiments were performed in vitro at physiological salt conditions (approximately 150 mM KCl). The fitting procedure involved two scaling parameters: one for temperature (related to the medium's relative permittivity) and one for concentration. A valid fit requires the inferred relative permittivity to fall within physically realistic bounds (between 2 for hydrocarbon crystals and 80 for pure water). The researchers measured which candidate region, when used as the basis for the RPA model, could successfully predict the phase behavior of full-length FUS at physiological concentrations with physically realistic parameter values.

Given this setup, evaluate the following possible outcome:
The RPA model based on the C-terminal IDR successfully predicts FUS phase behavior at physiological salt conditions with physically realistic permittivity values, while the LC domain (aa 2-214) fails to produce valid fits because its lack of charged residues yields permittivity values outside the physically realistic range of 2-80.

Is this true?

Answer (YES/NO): NO